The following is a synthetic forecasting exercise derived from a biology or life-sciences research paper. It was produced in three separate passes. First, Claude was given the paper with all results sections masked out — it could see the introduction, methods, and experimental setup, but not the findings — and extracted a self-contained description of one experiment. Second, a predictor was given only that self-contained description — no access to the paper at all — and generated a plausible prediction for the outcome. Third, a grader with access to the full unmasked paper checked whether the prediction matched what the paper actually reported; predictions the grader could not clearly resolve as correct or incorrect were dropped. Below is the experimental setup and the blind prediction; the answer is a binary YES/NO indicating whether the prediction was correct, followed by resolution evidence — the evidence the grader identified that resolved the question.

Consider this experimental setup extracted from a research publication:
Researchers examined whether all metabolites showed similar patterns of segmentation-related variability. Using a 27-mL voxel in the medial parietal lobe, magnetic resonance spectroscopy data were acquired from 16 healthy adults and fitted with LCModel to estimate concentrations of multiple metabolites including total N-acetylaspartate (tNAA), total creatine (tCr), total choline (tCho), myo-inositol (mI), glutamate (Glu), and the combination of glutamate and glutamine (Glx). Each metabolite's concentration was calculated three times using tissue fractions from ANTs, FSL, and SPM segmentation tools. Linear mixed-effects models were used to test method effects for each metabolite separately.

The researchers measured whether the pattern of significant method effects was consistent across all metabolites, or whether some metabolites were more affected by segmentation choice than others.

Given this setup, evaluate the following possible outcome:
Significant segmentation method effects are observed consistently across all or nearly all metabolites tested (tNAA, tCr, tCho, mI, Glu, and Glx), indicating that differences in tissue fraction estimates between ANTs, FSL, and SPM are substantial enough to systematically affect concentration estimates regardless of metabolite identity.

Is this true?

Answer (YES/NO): YES